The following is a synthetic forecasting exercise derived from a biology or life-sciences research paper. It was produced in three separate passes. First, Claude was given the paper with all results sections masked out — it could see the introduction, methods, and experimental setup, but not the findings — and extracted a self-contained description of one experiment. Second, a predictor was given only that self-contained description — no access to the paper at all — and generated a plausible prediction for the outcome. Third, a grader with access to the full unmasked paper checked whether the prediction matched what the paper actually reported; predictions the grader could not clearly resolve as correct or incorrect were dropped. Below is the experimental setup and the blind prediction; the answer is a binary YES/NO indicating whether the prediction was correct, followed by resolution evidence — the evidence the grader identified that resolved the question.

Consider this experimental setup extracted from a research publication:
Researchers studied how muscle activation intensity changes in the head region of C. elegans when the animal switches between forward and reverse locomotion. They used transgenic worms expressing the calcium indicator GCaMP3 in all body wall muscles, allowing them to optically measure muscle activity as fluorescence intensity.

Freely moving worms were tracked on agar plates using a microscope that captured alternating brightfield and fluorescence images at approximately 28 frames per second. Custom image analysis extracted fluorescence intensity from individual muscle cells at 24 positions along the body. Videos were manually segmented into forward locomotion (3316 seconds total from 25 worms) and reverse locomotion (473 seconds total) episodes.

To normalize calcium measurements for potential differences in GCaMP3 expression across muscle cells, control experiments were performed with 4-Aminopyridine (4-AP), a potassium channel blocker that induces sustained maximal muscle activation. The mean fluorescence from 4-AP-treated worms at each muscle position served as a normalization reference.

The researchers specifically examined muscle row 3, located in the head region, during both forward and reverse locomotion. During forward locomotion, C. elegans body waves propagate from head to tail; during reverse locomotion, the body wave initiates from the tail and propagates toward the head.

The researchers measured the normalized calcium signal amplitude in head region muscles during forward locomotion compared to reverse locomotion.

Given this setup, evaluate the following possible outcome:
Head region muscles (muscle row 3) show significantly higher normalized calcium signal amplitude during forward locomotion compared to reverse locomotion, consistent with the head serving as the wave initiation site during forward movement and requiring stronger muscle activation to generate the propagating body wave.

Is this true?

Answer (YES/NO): YES